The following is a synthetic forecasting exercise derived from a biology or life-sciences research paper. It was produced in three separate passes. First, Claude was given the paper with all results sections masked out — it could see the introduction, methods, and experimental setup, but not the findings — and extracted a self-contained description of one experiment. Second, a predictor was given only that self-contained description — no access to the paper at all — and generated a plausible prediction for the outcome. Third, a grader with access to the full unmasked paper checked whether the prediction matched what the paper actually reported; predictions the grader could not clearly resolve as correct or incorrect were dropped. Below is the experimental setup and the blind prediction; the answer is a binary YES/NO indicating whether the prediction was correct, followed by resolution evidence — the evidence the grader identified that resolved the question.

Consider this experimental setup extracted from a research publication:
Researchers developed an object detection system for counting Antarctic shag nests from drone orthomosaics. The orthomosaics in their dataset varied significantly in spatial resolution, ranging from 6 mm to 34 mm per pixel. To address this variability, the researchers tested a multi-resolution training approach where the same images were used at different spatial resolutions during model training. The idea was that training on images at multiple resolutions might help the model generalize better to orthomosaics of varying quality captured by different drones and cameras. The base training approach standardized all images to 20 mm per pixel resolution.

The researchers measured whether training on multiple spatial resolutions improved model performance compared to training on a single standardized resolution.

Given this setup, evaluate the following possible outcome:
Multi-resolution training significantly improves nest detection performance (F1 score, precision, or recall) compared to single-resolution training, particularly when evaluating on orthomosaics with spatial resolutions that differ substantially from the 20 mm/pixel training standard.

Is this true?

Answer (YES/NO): NO